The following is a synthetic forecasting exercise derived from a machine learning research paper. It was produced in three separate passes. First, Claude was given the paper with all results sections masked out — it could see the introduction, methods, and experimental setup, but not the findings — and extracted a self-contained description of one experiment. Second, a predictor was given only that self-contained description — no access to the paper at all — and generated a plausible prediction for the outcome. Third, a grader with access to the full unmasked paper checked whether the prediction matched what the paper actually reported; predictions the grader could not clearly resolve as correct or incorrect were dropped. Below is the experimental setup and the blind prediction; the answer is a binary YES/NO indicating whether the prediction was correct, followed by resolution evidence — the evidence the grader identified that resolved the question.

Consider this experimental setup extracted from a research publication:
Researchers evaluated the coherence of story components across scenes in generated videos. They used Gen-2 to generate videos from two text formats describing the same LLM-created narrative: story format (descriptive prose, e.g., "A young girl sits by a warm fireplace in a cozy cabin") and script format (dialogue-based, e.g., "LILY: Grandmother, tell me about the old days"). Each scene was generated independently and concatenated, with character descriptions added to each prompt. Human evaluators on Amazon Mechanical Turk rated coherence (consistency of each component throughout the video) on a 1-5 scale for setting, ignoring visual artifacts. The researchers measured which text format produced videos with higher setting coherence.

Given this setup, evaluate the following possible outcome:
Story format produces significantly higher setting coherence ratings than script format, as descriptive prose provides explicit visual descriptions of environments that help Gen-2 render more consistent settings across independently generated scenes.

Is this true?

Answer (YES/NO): YES